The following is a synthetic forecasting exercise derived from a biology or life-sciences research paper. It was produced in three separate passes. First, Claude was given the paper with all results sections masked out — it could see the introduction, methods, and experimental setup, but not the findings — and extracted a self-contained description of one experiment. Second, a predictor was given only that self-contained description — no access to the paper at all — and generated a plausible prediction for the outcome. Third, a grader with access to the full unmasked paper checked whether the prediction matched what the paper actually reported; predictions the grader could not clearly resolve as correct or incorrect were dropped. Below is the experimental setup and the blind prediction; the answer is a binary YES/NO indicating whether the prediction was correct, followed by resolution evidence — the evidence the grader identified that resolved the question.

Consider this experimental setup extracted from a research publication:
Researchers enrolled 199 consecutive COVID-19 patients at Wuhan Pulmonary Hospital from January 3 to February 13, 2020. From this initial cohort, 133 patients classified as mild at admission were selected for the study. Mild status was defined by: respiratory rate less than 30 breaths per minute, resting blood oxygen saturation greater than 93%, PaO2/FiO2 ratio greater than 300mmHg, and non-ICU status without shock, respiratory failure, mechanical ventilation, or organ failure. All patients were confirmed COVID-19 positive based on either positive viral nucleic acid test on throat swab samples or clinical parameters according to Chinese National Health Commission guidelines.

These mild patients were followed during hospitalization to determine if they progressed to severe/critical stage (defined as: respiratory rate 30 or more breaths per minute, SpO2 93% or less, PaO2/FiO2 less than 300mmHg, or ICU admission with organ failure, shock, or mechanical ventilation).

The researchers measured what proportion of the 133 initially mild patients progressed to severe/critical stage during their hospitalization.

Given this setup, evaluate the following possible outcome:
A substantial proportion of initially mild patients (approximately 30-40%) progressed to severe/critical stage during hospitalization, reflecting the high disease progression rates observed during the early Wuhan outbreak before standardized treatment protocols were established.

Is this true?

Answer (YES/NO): NO